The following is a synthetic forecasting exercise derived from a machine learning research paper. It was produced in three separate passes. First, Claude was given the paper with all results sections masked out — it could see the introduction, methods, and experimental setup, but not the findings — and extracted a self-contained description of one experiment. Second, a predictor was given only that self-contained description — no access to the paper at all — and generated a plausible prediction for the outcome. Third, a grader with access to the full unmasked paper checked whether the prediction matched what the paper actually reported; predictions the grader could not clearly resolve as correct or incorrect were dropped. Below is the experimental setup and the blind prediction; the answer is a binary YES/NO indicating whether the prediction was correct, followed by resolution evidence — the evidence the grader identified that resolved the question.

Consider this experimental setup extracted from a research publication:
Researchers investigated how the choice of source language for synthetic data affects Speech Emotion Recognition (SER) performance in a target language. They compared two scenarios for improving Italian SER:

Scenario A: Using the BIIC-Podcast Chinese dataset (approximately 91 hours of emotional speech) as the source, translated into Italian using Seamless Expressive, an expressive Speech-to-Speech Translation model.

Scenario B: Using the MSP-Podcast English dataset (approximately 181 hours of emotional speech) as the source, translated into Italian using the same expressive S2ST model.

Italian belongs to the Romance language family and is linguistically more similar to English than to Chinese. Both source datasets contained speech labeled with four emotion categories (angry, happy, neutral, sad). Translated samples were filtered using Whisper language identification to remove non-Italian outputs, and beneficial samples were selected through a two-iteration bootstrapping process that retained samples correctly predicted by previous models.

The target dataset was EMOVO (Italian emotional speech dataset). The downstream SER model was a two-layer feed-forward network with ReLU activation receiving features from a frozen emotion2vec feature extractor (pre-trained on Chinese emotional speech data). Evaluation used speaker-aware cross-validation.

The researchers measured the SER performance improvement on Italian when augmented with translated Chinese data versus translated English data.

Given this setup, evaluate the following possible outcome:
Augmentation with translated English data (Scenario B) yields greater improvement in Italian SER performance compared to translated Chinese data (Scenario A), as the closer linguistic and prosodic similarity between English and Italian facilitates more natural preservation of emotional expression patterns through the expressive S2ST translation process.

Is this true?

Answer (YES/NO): YES